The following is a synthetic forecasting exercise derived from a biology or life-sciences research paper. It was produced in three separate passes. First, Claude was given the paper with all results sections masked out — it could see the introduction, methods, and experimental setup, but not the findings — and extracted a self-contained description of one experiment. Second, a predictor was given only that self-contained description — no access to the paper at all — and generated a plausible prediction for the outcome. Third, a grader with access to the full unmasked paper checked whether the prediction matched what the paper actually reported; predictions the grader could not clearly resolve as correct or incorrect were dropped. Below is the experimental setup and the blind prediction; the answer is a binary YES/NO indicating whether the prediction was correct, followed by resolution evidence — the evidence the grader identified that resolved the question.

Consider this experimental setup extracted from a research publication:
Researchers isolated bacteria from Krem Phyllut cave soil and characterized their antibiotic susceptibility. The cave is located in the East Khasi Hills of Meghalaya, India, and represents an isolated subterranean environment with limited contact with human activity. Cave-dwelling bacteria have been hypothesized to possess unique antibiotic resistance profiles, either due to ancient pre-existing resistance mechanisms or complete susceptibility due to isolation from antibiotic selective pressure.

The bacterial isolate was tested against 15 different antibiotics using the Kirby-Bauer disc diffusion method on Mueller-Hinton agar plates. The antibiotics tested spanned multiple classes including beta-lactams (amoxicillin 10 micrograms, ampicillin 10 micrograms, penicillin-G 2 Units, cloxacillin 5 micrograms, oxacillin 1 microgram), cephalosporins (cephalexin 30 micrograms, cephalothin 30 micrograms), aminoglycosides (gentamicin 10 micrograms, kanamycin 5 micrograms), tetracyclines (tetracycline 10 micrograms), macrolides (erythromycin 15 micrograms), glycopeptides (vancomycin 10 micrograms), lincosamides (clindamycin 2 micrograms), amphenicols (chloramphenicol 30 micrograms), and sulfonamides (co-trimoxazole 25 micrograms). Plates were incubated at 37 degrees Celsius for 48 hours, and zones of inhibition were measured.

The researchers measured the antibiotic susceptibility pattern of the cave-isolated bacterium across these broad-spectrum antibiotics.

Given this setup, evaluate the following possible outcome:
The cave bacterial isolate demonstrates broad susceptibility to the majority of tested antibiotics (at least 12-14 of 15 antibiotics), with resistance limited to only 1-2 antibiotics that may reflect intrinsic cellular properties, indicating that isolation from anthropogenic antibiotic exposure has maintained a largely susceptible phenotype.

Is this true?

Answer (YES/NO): NO